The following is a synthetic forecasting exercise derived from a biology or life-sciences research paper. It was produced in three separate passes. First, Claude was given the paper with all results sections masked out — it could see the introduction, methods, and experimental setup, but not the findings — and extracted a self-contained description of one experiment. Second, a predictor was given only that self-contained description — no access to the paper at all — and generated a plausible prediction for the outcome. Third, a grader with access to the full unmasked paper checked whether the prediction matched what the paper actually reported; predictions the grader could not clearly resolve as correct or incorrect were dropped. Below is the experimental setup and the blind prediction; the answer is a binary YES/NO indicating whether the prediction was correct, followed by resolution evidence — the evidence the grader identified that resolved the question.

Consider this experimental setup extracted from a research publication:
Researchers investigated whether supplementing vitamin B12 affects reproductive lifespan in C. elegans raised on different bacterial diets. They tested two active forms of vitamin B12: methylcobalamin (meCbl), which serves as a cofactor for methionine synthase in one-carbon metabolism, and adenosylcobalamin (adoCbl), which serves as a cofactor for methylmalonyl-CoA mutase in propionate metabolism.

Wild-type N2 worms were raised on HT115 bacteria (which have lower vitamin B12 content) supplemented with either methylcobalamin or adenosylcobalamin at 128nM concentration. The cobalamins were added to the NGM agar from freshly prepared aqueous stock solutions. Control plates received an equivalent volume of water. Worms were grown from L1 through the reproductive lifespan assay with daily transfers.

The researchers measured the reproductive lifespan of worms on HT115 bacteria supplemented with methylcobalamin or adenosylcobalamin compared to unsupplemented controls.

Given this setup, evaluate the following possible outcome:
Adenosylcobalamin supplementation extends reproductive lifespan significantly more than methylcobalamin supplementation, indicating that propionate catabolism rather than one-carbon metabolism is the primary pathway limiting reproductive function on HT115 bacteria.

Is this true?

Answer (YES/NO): NO